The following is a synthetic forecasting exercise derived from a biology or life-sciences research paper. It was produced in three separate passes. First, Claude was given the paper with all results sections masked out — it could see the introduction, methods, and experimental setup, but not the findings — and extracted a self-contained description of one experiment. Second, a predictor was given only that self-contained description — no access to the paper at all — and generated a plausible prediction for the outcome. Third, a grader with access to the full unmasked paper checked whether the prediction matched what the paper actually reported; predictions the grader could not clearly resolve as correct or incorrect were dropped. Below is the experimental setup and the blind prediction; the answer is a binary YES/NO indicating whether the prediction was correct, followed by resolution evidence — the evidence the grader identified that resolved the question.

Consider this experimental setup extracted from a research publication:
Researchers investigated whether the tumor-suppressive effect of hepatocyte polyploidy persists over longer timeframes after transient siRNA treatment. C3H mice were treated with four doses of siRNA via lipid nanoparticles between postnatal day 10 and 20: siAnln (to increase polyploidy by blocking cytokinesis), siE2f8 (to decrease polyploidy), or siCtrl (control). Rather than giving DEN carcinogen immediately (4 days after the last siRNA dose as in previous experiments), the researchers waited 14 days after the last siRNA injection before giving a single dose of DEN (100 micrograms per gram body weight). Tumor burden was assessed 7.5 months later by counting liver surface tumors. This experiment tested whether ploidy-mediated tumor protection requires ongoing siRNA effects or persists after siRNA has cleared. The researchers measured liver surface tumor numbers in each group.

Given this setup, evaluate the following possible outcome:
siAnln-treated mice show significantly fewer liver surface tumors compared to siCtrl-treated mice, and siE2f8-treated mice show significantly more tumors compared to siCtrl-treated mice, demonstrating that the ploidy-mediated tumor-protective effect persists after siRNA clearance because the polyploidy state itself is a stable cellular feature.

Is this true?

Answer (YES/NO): YES